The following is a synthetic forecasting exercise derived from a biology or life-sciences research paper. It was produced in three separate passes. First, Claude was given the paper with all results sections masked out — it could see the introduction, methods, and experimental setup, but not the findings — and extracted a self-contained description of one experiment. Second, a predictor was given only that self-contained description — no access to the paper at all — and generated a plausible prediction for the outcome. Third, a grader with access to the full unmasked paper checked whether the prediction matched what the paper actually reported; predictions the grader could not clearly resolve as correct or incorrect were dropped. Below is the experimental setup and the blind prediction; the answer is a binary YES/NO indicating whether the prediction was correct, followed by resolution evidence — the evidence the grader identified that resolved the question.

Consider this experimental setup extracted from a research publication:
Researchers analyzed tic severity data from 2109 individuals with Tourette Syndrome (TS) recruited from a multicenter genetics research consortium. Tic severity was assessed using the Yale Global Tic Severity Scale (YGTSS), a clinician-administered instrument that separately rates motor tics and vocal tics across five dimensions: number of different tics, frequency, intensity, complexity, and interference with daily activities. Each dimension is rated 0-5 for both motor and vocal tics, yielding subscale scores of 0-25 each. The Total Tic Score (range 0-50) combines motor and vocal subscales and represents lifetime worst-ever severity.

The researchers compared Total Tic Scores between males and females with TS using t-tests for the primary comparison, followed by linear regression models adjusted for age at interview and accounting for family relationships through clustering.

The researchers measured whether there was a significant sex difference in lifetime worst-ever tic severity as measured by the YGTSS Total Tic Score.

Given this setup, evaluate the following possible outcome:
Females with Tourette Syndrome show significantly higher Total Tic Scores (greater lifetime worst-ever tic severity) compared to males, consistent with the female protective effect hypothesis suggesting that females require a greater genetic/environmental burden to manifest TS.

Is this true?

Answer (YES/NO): NO